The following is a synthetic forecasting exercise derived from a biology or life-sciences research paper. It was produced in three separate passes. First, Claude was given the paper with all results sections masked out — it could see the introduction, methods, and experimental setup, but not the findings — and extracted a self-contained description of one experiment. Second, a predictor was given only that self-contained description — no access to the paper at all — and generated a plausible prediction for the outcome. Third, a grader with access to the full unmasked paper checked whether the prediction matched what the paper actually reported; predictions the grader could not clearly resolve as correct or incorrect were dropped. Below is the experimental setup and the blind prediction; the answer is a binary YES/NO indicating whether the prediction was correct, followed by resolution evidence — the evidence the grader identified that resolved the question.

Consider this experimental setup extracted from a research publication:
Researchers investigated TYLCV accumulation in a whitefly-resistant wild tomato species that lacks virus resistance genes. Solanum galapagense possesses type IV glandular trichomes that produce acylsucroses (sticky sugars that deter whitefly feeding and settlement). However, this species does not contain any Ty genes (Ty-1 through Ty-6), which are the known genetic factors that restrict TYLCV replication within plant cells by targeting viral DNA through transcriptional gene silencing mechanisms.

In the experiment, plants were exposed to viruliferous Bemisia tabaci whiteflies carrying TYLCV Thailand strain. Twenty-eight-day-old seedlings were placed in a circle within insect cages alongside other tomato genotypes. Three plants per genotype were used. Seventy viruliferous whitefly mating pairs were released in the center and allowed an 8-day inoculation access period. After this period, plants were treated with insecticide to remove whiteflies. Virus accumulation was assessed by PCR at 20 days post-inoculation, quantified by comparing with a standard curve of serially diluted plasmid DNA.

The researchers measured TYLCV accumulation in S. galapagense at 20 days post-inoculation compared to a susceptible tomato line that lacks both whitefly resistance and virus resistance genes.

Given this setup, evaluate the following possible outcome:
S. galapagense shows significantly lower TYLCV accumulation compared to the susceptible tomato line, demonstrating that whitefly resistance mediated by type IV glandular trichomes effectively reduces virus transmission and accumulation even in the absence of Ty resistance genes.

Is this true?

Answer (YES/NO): NO